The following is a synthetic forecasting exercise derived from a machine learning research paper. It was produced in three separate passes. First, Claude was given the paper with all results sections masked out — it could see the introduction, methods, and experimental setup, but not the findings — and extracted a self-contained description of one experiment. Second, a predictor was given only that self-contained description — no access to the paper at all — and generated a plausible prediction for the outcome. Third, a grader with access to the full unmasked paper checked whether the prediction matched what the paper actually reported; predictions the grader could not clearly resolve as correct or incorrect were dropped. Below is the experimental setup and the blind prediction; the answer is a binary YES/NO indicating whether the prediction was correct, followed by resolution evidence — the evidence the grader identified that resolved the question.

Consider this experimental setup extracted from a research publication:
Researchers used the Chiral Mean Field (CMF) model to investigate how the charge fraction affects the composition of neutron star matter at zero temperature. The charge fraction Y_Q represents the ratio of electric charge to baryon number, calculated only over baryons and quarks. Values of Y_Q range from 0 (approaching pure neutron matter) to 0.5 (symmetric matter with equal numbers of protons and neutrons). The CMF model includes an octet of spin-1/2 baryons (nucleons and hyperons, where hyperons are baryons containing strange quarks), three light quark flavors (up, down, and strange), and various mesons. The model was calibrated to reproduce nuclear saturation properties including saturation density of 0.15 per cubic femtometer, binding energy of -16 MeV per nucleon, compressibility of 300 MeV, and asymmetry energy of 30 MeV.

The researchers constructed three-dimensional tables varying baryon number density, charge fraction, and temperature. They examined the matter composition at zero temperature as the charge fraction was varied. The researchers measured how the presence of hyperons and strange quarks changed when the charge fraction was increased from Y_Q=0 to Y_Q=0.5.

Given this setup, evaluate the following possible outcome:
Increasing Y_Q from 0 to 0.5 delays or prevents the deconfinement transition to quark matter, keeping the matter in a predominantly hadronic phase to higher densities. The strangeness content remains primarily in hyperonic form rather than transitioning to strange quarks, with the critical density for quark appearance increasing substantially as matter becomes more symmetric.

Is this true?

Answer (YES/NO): NO